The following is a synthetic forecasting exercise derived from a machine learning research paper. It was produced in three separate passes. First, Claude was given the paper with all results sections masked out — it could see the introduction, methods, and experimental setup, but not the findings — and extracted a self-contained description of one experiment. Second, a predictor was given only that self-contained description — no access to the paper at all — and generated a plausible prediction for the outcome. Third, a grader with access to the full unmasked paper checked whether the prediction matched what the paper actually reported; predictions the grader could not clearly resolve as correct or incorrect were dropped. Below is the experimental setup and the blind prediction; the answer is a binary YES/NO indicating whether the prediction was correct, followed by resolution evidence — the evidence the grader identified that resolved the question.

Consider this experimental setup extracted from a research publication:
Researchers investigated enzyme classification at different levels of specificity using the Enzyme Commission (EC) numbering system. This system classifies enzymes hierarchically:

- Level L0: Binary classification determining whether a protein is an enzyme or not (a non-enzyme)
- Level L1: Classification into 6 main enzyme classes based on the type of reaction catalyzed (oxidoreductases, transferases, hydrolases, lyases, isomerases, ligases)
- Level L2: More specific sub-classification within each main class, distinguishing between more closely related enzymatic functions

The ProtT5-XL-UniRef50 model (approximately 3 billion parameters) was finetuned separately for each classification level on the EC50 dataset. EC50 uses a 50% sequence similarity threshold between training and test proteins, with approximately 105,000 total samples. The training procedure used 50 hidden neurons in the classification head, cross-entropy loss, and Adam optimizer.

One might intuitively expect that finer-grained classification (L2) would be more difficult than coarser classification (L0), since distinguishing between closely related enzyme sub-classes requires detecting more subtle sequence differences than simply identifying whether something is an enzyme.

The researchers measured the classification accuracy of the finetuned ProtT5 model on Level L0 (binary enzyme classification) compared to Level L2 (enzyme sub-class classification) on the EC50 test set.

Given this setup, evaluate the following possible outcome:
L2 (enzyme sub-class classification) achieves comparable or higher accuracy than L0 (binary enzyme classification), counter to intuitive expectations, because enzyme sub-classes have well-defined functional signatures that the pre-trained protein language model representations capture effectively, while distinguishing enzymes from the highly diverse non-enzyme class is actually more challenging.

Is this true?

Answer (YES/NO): YES